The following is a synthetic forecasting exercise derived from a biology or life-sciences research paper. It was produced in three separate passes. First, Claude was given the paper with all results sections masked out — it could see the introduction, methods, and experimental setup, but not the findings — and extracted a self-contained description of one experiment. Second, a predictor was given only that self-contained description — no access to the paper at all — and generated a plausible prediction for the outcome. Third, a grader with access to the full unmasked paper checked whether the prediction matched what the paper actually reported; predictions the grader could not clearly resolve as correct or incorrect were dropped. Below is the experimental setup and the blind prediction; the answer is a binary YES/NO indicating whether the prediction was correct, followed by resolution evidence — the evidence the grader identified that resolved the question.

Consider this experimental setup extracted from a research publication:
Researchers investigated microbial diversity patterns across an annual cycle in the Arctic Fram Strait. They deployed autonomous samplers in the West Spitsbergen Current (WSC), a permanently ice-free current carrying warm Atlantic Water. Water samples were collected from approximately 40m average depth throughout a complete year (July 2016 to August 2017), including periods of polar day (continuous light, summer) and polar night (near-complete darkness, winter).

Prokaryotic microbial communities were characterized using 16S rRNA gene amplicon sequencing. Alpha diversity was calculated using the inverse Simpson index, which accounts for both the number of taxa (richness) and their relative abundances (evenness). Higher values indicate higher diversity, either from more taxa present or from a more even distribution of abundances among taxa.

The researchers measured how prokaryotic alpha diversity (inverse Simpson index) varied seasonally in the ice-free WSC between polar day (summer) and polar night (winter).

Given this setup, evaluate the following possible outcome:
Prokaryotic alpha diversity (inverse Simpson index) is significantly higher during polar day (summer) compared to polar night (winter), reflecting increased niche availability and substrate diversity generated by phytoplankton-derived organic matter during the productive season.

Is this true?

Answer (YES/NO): NO